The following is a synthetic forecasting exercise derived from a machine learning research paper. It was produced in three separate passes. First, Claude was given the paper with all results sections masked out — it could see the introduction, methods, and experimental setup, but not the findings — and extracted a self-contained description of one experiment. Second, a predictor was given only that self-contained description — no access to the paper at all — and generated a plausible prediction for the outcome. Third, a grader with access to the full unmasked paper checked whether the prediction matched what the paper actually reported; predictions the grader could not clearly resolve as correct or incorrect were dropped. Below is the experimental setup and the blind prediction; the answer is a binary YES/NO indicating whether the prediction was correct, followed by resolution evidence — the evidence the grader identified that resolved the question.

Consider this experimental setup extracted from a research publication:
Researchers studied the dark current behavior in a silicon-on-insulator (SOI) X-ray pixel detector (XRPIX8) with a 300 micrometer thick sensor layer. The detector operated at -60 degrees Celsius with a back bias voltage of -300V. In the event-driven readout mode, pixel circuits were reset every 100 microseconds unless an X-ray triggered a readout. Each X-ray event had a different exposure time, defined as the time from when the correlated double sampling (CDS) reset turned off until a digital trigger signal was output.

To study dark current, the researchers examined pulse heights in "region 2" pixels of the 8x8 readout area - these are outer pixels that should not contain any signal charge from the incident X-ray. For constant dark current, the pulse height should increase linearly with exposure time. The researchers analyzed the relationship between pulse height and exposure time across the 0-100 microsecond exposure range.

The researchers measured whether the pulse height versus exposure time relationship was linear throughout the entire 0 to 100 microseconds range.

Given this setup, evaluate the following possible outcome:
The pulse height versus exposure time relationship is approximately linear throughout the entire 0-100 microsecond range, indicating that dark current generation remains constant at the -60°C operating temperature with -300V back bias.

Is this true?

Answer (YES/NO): NO